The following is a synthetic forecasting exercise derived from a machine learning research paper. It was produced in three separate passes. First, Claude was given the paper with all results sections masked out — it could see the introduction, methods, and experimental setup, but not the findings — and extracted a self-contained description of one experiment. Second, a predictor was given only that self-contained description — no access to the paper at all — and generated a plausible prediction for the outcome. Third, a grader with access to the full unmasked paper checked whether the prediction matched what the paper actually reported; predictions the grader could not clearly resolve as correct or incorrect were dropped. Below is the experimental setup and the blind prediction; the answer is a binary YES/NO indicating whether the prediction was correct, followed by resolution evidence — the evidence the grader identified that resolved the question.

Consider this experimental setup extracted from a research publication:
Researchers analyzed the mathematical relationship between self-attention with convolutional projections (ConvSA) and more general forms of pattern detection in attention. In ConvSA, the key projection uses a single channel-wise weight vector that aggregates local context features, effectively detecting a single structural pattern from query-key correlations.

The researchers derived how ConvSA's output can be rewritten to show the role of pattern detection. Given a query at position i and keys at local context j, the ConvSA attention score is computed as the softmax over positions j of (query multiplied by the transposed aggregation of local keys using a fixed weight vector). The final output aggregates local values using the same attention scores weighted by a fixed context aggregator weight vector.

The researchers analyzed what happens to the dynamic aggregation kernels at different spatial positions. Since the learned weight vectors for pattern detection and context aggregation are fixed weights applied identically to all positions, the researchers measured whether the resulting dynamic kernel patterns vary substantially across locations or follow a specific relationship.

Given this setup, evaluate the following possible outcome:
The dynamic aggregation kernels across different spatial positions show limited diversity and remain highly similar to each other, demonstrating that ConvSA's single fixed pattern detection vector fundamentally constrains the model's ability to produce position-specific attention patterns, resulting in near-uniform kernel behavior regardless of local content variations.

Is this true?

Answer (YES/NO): YES